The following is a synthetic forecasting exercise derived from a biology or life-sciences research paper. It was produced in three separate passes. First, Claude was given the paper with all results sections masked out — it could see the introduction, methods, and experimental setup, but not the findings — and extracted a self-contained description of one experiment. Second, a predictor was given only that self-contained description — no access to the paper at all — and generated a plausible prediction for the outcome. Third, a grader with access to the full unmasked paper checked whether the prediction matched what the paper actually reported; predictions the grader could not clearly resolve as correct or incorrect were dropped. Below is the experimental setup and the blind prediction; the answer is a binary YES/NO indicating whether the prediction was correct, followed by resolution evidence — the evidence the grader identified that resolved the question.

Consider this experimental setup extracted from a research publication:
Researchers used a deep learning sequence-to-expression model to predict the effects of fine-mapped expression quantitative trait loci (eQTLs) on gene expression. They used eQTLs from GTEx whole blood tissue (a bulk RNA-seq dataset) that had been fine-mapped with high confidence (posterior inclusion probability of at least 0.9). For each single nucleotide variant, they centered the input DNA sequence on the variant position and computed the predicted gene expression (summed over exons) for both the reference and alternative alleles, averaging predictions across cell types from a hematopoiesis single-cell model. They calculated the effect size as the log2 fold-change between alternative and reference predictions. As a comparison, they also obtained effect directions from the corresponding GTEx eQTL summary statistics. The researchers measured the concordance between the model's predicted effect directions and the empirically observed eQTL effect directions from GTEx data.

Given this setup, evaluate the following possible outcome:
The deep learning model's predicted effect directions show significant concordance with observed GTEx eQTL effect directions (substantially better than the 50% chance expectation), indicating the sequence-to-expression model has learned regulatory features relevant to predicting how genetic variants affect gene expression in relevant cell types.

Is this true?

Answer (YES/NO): NO